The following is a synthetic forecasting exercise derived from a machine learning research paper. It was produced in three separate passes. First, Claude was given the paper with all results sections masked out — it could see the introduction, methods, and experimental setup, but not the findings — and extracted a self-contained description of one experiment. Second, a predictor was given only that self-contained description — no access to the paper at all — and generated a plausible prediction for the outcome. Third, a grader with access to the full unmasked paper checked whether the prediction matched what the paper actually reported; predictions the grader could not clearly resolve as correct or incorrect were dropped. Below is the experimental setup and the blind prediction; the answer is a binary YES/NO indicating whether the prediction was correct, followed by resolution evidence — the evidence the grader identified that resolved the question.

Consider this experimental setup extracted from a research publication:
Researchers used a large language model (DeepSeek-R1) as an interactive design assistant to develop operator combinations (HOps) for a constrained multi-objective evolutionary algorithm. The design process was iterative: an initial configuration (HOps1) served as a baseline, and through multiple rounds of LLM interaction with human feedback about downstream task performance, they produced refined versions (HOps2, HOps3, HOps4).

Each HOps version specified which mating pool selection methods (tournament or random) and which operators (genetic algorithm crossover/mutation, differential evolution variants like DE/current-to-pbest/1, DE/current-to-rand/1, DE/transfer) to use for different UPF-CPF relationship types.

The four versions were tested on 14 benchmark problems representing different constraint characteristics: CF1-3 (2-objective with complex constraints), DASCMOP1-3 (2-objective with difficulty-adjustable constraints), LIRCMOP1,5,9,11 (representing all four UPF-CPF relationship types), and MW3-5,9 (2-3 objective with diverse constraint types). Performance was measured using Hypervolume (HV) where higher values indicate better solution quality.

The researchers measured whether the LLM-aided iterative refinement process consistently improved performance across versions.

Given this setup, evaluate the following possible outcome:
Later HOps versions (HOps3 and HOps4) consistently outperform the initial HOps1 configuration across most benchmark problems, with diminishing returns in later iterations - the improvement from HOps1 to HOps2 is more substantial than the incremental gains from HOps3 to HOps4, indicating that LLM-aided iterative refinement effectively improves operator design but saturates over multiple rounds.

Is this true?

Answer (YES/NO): NO